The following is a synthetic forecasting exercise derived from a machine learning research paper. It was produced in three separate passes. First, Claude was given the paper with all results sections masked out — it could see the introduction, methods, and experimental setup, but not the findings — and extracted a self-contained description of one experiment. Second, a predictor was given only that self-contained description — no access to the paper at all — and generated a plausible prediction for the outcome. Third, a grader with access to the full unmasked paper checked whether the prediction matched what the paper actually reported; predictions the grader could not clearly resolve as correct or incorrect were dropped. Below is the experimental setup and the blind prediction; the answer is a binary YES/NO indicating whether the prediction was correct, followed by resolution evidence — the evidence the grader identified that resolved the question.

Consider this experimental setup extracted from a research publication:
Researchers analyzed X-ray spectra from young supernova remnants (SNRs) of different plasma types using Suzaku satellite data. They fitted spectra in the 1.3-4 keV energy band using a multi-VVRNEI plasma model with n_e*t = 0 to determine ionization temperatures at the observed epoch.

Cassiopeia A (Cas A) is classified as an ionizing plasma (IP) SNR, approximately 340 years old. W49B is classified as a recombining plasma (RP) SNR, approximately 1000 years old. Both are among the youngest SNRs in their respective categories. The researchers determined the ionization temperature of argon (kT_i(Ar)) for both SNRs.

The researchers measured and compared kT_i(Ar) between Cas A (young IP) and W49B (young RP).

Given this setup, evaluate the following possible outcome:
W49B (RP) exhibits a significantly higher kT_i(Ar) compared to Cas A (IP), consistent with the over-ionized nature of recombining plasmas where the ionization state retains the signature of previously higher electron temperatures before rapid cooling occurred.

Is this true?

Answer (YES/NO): YES